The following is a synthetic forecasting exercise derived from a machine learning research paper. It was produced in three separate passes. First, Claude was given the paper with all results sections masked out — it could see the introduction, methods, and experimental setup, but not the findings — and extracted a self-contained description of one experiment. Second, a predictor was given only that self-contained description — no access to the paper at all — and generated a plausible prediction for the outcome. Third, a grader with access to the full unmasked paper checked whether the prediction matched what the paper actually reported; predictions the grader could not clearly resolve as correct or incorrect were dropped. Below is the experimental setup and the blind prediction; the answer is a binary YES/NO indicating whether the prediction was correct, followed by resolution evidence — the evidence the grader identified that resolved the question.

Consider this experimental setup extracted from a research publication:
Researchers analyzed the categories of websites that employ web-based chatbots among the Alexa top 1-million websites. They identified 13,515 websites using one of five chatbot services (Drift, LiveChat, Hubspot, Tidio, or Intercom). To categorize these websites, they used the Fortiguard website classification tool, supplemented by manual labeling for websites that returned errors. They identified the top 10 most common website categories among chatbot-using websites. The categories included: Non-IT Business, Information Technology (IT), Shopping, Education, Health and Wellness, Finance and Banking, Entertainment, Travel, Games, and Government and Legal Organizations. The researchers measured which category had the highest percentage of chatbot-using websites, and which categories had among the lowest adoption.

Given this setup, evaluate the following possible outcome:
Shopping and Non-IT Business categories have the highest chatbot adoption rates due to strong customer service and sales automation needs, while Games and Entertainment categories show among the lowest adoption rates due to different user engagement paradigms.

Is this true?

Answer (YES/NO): NO